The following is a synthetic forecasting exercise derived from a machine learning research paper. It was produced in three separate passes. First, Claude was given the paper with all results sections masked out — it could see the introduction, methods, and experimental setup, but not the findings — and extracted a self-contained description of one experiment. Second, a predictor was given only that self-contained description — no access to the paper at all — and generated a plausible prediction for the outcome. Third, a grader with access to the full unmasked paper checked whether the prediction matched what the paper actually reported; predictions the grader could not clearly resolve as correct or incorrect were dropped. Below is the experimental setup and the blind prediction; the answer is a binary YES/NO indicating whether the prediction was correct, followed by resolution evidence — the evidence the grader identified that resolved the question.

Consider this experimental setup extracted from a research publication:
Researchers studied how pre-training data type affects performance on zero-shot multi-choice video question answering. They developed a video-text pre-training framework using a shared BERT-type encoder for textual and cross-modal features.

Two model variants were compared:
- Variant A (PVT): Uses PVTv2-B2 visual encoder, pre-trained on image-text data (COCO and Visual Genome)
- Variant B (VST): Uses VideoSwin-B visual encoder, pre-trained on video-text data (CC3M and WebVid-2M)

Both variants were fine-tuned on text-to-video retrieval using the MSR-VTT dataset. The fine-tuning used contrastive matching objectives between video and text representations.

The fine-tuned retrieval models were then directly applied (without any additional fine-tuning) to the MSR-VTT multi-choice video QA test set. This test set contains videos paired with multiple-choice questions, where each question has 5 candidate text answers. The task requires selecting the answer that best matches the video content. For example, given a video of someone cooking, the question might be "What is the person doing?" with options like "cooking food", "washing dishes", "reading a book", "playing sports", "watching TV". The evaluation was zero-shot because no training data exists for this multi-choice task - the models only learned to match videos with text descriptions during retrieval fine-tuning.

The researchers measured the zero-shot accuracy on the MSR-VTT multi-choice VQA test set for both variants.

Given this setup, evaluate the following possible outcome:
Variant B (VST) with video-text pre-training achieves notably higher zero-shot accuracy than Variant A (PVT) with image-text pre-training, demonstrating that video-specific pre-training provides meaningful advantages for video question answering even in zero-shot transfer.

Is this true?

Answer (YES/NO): YES